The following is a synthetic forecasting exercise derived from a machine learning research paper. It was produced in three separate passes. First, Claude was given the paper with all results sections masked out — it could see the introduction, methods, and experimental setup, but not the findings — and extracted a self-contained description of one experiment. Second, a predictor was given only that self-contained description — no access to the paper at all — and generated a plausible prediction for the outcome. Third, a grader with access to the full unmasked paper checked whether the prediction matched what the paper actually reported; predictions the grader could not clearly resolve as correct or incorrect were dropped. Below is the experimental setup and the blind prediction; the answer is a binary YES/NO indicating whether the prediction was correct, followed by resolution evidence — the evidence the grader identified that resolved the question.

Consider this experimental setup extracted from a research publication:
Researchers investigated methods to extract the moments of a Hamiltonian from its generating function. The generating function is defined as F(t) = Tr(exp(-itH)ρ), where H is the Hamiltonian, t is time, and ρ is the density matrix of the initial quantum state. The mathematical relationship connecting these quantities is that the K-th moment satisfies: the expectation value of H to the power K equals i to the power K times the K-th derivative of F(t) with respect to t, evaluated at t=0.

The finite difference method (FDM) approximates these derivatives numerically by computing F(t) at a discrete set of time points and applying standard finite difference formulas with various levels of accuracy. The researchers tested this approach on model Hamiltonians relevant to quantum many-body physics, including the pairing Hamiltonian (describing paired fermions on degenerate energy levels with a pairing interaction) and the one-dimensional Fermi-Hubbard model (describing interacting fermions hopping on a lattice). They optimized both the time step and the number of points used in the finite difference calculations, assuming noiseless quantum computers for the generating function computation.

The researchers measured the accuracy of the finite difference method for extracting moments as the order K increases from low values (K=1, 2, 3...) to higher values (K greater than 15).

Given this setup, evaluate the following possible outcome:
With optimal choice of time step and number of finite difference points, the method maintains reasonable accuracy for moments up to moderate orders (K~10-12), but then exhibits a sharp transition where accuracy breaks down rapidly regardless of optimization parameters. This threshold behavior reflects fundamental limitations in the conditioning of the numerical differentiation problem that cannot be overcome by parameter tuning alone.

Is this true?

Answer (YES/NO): NO